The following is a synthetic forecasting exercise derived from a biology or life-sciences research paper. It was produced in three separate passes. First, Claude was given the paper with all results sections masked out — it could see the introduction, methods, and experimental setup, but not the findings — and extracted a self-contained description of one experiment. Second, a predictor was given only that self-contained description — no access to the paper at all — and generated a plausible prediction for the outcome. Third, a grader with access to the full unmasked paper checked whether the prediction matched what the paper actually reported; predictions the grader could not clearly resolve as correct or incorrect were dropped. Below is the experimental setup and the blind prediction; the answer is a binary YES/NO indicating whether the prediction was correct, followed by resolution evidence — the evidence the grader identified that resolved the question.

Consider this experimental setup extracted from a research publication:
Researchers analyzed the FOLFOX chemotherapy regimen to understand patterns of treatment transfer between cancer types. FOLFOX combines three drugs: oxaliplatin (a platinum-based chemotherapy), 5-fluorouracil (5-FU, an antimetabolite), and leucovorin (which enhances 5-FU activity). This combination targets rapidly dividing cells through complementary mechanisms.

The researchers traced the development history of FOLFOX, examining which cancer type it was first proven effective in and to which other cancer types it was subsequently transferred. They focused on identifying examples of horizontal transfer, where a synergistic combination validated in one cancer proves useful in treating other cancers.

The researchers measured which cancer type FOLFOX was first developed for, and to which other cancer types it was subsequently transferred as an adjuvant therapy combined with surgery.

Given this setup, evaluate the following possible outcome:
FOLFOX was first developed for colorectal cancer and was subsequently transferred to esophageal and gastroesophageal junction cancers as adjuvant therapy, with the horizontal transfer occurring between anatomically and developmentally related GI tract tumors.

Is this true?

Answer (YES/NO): NO